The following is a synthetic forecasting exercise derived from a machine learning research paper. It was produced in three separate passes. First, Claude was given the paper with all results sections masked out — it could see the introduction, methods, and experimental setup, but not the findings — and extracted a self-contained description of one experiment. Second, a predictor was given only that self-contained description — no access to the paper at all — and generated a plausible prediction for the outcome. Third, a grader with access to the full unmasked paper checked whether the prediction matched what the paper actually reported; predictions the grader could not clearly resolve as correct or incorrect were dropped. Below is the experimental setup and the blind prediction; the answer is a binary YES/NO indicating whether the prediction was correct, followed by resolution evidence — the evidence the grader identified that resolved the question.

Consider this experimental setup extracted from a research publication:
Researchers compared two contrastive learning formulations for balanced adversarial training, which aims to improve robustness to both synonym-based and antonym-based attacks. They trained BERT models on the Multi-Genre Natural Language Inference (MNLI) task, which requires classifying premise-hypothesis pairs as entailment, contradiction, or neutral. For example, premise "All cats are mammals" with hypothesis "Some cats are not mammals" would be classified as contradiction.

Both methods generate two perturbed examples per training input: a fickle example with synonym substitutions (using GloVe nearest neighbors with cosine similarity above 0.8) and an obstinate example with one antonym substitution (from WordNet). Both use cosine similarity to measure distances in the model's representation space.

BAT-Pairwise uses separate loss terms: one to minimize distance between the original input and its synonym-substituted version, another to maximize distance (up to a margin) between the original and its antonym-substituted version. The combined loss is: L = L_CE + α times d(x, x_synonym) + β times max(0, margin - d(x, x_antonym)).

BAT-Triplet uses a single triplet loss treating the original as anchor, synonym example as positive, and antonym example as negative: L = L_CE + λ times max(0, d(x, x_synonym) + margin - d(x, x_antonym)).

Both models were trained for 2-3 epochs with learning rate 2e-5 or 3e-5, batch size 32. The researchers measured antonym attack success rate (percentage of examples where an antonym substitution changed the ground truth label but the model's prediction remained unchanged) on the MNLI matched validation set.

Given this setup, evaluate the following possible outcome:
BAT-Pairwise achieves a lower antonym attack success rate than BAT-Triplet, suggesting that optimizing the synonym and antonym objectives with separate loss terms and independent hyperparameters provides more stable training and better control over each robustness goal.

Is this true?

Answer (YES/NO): NO